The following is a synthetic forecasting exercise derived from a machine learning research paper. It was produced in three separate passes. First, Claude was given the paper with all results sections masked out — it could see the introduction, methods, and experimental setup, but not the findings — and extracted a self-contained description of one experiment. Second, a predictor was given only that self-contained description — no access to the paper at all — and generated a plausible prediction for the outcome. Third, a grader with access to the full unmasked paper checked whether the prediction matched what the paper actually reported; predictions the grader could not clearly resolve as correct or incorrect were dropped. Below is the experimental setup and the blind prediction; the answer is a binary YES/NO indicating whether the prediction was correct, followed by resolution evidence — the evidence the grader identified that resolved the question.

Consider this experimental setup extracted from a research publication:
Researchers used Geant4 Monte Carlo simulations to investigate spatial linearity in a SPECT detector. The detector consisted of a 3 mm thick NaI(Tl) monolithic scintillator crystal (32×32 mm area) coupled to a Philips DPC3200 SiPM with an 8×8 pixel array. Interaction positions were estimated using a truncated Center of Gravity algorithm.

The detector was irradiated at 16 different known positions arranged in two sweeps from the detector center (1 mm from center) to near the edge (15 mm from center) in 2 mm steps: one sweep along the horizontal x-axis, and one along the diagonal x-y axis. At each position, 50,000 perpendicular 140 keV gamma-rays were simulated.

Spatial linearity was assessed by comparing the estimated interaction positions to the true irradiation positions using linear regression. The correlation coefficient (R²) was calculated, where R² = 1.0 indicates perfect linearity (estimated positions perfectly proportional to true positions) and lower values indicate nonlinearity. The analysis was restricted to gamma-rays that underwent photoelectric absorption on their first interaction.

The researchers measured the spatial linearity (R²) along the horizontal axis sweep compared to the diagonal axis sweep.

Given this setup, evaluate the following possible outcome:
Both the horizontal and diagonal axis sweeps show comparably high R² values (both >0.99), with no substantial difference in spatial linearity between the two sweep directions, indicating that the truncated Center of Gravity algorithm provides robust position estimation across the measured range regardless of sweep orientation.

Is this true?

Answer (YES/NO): NO